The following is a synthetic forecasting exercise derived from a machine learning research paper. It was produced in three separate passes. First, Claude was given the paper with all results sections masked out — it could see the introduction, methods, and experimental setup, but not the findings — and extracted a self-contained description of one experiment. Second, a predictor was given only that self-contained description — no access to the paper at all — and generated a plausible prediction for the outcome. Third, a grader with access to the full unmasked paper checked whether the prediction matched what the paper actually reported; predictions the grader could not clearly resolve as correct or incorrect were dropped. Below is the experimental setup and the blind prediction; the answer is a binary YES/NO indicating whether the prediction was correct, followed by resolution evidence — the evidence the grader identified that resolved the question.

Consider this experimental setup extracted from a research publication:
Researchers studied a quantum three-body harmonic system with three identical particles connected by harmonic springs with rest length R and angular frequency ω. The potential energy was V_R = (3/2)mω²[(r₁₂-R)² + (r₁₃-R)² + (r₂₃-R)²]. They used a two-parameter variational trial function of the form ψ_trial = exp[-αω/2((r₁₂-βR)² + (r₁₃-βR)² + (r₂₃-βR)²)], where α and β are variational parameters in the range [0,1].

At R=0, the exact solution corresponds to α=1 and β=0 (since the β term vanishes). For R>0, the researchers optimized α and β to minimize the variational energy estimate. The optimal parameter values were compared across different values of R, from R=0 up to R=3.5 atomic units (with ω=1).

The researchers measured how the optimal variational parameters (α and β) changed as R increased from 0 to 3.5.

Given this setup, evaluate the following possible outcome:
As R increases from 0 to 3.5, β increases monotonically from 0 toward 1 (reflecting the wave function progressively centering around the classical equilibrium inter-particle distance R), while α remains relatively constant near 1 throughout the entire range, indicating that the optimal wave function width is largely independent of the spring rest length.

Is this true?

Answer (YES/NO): NO